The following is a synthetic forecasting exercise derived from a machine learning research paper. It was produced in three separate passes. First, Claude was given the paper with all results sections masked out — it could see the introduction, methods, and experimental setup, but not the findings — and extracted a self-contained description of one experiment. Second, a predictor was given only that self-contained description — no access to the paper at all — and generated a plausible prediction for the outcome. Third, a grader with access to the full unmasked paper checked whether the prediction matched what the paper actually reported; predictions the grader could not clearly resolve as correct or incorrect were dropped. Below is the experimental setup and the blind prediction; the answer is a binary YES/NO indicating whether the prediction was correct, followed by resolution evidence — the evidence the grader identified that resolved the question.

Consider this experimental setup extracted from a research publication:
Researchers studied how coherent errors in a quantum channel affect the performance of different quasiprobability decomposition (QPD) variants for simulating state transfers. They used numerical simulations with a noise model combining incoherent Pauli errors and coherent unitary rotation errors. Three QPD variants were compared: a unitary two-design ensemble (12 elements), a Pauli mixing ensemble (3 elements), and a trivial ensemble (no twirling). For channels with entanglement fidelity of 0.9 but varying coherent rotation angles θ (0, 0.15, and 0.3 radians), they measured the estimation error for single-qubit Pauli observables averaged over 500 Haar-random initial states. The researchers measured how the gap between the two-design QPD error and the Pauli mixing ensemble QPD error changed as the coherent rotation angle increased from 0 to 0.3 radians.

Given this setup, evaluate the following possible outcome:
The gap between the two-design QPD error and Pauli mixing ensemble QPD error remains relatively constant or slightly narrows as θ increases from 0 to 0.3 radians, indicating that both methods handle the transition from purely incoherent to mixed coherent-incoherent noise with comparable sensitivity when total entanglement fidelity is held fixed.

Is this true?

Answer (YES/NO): NO